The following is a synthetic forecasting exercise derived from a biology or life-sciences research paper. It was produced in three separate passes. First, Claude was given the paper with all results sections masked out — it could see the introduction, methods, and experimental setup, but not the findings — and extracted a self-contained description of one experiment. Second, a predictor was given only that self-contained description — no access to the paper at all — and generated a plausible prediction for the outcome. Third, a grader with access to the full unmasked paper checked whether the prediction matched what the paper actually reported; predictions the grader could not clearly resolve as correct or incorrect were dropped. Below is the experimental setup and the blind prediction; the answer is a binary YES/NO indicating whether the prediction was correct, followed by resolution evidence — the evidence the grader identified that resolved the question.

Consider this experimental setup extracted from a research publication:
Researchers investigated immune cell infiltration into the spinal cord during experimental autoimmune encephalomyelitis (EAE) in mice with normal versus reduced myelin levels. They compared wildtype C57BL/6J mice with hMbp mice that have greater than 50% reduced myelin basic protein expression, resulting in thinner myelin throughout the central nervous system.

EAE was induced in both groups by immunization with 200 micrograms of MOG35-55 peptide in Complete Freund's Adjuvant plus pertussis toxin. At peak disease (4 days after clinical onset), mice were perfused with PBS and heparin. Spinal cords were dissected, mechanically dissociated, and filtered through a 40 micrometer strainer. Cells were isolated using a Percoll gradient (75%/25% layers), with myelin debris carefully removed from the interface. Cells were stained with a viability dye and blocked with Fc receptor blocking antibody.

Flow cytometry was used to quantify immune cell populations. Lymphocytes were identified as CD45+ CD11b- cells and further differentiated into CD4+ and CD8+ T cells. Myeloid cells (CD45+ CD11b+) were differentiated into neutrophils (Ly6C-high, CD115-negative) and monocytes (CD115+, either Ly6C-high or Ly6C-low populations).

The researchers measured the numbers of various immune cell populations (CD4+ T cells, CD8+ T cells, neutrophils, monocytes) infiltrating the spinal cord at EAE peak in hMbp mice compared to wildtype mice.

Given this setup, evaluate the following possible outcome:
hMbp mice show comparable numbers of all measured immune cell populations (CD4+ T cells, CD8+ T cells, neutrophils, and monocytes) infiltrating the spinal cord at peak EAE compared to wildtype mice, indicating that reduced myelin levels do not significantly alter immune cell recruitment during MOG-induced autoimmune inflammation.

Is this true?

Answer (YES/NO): YES